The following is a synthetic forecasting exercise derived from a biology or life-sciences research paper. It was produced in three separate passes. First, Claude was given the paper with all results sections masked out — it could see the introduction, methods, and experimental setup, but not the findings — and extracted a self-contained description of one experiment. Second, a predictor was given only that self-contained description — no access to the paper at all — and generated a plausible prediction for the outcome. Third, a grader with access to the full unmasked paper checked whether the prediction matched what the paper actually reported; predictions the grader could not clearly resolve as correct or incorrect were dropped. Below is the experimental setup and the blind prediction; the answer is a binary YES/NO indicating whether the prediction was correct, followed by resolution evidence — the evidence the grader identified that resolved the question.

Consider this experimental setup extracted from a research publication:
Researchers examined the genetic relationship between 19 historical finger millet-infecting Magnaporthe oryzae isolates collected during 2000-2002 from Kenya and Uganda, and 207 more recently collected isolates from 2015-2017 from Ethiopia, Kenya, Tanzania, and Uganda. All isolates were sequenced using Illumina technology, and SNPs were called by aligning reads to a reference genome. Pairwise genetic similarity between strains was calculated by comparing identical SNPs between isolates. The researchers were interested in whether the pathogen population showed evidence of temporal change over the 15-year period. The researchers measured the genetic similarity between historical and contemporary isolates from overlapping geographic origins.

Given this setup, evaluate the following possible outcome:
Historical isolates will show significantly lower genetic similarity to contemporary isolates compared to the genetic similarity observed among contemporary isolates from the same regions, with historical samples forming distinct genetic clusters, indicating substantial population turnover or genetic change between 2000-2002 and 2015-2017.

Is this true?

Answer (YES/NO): NO